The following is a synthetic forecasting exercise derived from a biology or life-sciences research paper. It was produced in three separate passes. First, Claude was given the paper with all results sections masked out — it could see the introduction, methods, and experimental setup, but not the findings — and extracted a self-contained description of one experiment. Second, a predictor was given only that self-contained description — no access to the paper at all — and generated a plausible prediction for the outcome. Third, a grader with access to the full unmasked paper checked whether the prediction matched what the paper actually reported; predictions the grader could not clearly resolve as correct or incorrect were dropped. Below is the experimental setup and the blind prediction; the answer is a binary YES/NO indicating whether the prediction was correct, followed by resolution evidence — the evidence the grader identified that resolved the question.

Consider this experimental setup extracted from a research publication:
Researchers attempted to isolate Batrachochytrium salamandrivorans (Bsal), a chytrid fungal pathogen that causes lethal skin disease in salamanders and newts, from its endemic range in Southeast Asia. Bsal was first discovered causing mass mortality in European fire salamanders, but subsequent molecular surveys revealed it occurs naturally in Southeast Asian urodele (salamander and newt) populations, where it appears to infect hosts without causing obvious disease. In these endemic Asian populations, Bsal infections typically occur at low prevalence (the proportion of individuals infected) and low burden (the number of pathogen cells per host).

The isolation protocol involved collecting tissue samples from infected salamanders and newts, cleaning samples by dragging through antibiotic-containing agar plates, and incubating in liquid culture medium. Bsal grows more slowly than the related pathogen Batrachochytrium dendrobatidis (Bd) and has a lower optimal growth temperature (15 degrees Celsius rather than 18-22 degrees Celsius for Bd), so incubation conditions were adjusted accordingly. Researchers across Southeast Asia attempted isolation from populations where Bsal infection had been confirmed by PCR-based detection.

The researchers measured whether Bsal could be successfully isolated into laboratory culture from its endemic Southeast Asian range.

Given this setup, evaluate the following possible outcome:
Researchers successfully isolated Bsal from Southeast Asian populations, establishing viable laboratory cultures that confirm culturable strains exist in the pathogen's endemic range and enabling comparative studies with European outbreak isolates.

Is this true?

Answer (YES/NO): NO